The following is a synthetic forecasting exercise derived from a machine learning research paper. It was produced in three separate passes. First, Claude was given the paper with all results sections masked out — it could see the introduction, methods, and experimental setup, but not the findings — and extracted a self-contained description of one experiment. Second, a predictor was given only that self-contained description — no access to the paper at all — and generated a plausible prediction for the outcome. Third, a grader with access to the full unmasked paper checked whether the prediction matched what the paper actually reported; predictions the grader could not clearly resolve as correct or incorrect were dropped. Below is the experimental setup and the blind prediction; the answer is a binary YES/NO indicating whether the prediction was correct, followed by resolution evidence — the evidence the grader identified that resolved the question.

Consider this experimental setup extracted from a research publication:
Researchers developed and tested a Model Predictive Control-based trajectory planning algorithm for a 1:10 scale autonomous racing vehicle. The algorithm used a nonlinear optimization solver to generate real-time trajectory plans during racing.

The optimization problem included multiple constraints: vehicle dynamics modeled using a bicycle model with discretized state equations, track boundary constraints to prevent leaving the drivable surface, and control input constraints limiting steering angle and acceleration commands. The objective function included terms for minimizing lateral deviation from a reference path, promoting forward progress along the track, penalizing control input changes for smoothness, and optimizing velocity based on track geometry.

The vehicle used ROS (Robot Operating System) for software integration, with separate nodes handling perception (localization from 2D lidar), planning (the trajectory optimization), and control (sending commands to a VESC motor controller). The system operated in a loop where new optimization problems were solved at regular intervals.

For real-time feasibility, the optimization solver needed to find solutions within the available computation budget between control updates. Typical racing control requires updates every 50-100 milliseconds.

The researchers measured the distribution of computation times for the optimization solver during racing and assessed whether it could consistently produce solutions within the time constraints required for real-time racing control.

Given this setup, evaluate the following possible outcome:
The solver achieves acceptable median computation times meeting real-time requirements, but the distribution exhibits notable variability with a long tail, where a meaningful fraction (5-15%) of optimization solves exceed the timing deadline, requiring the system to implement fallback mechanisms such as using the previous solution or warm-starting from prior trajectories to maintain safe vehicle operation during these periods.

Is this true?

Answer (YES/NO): NO